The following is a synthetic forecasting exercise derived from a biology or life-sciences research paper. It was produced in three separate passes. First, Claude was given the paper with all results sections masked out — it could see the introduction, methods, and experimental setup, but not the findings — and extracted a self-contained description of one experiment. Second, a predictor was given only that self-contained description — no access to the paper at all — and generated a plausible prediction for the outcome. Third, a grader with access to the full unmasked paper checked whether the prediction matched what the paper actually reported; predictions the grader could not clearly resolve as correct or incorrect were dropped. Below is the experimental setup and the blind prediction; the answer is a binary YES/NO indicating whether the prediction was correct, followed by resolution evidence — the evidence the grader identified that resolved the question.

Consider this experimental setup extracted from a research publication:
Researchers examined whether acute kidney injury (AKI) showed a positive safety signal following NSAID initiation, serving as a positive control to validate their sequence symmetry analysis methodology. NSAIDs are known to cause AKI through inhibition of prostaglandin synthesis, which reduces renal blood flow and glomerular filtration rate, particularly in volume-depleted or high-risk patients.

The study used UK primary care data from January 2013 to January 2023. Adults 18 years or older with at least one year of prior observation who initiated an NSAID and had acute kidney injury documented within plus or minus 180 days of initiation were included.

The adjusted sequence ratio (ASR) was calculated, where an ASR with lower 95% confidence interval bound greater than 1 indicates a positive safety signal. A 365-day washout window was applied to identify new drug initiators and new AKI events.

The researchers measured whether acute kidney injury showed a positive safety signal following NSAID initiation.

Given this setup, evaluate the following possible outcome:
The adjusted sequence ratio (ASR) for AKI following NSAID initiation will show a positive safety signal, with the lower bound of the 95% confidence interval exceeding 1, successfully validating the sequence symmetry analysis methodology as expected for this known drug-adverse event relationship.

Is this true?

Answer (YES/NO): YES